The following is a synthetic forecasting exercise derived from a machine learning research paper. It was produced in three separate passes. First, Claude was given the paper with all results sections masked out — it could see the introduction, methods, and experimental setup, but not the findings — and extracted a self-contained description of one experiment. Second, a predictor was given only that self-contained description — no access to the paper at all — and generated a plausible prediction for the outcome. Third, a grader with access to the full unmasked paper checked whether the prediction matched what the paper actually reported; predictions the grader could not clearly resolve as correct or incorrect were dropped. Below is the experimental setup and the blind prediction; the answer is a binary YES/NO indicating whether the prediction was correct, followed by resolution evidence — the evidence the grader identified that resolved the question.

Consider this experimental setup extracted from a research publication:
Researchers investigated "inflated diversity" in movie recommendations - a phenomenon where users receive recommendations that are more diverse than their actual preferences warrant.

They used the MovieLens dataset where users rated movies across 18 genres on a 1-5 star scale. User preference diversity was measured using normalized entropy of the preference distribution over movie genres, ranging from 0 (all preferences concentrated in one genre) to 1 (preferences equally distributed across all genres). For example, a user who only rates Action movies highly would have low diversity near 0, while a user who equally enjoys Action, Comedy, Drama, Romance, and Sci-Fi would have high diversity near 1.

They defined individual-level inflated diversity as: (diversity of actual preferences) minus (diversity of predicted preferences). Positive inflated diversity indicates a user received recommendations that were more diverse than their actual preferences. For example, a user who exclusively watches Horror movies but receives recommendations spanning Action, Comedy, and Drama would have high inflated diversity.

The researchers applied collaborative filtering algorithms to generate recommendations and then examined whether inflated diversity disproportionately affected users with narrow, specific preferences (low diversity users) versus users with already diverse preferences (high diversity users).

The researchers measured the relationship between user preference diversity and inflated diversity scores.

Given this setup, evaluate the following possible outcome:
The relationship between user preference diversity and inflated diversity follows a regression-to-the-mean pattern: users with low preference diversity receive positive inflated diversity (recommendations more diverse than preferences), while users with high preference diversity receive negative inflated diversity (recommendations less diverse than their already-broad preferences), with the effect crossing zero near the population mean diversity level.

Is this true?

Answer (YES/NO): YES